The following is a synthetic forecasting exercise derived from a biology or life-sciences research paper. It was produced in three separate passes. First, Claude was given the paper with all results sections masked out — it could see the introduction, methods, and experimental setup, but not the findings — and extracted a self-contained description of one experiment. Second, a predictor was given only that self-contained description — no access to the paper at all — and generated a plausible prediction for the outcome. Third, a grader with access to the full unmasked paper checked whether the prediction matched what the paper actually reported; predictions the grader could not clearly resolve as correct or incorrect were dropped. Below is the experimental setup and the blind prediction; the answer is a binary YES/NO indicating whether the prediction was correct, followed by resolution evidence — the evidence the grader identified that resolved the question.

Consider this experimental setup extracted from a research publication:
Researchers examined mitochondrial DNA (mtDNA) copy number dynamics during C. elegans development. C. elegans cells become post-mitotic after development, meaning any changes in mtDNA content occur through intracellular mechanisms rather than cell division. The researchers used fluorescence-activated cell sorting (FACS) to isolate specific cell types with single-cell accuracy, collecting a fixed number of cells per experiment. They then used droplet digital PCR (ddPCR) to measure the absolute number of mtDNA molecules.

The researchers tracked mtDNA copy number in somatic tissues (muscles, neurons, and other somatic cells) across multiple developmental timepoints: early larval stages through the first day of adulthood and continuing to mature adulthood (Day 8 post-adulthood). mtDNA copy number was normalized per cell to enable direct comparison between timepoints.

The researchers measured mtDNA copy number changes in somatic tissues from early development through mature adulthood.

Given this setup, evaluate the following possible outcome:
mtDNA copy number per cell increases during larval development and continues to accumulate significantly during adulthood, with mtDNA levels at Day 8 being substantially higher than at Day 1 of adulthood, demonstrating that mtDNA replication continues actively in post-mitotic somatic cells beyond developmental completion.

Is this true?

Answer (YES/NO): NO